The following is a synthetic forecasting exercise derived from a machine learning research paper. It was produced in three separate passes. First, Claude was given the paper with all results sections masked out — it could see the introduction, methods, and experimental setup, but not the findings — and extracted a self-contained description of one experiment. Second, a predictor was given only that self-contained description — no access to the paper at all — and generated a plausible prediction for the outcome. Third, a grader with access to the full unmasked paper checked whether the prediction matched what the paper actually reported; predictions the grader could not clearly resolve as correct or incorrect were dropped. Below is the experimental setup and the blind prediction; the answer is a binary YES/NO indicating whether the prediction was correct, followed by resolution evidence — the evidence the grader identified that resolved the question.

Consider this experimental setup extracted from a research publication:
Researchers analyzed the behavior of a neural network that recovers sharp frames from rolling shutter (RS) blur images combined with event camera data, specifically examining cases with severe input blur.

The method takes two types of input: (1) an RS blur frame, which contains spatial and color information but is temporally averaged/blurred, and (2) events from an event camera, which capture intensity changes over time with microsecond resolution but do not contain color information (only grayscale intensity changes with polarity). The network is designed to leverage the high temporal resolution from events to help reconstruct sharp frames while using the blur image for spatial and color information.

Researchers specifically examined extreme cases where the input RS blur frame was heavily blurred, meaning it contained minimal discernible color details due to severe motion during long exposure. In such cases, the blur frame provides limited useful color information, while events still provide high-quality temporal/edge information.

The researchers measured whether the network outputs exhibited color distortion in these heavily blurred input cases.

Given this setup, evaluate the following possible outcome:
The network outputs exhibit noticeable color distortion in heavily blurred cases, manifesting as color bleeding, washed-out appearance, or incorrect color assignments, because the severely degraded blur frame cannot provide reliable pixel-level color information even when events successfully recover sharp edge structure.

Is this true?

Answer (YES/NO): YES